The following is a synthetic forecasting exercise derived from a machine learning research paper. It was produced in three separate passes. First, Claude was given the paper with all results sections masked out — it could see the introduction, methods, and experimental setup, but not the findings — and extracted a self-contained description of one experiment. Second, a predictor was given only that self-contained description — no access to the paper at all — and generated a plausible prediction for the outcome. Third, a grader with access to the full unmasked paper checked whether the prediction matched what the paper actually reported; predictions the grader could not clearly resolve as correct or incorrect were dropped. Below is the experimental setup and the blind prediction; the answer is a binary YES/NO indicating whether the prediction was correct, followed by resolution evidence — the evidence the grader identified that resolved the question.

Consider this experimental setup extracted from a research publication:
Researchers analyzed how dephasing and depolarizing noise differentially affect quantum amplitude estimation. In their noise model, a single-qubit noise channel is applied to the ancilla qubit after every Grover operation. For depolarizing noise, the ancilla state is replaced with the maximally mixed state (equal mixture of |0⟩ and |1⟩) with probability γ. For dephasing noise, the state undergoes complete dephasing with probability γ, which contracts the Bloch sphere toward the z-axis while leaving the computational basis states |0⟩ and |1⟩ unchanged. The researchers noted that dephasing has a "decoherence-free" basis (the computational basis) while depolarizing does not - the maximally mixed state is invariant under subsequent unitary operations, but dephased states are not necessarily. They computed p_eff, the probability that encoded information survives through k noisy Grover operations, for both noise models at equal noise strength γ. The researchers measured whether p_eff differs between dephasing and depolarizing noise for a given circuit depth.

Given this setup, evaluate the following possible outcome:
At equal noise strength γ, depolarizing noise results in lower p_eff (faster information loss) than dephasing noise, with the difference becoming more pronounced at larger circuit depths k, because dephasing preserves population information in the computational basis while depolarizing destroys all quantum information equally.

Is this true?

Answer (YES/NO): YES